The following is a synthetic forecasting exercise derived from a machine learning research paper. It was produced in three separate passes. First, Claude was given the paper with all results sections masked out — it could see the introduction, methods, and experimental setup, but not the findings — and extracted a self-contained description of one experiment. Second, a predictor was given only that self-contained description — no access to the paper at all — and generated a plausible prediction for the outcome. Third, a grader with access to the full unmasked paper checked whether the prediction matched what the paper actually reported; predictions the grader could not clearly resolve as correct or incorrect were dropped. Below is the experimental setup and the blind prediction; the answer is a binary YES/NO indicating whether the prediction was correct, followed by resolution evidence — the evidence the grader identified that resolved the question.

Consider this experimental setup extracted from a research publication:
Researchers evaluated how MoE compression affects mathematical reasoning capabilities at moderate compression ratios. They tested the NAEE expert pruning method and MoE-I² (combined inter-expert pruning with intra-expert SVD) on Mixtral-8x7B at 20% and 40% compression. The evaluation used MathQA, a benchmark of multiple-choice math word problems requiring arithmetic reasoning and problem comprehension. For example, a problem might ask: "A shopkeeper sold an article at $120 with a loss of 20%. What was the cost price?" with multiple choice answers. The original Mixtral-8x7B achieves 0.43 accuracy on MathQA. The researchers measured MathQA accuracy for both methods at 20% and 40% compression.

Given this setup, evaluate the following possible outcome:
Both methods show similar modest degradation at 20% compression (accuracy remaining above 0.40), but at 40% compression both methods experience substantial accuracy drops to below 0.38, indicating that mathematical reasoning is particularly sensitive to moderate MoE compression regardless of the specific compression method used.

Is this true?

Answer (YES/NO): NO